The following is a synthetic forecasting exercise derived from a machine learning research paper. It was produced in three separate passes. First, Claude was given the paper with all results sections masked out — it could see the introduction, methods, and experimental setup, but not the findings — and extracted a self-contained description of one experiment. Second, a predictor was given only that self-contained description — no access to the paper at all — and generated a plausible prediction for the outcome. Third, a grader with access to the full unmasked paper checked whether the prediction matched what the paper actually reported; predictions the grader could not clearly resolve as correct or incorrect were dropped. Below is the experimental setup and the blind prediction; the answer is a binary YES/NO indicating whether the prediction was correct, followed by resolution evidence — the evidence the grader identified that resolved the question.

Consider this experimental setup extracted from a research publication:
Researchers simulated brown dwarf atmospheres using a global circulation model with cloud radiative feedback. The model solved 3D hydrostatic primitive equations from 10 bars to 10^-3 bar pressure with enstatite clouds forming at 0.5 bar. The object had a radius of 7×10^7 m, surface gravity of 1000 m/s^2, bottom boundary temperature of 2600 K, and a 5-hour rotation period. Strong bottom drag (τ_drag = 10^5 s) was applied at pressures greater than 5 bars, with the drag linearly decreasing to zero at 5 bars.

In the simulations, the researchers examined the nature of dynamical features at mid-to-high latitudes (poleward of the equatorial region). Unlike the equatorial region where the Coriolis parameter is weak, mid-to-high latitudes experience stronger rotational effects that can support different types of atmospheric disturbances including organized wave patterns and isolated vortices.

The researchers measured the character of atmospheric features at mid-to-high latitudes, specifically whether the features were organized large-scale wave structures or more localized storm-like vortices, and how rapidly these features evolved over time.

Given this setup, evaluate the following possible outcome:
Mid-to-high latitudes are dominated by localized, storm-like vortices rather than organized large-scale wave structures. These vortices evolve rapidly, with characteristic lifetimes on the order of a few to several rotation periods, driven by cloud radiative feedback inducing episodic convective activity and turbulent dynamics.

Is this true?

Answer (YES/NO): YES